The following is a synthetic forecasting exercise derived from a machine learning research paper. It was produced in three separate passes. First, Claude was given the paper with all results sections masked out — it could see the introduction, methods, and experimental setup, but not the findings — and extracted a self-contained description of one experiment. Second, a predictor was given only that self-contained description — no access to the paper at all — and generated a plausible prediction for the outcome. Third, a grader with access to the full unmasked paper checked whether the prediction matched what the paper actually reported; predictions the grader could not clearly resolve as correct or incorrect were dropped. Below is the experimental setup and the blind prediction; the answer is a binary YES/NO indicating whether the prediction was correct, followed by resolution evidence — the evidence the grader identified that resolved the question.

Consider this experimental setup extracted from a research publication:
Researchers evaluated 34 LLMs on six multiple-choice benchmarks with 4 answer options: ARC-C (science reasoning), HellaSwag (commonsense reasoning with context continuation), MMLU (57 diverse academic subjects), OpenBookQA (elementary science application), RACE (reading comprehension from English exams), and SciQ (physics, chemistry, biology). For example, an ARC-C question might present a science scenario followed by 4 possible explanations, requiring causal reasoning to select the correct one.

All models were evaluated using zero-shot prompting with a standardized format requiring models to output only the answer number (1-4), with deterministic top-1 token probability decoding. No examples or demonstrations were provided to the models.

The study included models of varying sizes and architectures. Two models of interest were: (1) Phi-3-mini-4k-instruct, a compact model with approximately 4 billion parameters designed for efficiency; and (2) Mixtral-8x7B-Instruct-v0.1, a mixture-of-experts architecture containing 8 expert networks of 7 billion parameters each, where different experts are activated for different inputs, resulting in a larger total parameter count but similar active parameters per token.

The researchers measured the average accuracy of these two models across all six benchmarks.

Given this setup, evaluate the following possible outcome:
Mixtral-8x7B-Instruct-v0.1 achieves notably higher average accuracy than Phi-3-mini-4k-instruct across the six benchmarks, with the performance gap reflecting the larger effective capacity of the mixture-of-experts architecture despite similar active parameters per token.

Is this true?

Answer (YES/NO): NO